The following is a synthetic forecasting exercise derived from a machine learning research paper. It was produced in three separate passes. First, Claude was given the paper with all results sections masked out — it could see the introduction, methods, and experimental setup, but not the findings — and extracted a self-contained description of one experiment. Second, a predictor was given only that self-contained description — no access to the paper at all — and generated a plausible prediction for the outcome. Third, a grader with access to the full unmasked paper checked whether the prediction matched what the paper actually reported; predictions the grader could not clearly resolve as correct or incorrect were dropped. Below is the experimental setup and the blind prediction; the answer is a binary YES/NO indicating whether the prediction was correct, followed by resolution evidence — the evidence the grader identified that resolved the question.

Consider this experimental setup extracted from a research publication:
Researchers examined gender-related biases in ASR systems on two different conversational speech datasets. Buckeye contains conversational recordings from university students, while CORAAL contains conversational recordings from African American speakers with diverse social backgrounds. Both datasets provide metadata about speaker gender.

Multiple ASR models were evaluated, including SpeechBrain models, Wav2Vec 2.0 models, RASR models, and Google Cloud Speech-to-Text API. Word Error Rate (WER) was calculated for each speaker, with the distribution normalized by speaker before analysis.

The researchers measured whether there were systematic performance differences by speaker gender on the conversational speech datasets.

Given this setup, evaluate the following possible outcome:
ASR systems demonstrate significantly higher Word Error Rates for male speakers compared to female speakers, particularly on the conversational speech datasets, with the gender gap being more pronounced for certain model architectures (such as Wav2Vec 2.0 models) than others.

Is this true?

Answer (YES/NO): NO